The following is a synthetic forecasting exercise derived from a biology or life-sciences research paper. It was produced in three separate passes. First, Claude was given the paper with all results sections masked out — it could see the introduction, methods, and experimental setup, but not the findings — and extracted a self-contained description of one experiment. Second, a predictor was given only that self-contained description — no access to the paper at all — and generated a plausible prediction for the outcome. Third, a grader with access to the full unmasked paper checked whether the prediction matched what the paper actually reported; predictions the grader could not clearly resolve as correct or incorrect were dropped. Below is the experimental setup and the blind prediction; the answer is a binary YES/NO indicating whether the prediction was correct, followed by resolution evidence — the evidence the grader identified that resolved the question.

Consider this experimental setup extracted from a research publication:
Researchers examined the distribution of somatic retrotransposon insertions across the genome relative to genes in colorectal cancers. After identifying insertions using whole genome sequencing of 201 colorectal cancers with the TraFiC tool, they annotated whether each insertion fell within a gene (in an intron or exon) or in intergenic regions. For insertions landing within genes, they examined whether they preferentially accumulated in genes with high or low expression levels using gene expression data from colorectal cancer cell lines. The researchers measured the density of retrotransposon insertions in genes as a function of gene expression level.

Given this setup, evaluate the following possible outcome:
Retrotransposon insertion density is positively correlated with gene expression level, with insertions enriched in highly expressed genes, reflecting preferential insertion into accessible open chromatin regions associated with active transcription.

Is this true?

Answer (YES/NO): NO